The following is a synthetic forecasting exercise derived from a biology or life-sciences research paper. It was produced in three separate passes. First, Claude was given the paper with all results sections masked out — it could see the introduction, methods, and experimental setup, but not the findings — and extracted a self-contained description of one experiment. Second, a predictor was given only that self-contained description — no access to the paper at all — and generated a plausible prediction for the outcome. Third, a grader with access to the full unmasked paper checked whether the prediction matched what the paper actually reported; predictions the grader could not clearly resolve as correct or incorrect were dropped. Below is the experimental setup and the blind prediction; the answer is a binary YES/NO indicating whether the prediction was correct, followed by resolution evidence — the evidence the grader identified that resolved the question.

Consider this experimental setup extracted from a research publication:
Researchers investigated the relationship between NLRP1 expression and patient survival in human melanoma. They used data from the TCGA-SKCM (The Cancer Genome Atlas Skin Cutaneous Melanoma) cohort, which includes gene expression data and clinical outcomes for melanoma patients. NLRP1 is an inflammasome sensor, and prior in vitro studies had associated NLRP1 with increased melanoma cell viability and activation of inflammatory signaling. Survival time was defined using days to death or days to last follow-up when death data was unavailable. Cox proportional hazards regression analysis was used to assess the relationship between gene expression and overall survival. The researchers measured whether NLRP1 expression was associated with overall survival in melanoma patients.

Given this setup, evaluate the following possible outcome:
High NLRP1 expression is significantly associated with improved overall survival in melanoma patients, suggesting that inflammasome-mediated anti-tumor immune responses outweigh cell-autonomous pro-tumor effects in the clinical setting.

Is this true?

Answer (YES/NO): YES